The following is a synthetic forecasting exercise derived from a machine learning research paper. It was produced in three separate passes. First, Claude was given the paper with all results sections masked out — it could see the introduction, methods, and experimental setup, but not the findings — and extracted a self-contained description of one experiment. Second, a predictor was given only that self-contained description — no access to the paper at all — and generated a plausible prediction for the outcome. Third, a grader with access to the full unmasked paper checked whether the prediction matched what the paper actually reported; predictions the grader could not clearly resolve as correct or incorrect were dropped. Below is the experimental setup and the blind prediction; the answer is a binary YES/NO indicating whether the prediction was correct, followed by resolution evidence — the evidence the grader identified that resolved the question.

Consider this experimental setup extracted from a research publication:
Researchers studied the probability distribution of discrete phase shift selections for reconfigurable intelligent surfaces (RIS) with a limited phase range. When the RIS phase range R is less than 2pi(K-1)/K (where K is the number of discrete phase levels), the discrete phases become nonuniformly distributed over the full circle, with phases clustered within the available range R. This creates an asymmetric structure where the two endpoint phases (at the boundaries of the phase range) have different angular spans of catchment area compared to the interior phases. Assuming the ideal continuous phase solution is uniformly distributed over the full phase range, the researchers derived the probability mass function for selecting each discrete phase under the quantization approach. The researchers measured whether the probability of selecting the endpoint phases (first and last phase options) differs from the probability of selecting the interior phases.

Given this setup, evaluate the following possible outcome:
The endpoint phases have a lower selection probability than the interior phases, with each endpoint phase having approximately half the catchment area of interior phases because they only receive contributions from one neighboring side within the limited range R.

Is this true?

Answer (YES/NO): NO